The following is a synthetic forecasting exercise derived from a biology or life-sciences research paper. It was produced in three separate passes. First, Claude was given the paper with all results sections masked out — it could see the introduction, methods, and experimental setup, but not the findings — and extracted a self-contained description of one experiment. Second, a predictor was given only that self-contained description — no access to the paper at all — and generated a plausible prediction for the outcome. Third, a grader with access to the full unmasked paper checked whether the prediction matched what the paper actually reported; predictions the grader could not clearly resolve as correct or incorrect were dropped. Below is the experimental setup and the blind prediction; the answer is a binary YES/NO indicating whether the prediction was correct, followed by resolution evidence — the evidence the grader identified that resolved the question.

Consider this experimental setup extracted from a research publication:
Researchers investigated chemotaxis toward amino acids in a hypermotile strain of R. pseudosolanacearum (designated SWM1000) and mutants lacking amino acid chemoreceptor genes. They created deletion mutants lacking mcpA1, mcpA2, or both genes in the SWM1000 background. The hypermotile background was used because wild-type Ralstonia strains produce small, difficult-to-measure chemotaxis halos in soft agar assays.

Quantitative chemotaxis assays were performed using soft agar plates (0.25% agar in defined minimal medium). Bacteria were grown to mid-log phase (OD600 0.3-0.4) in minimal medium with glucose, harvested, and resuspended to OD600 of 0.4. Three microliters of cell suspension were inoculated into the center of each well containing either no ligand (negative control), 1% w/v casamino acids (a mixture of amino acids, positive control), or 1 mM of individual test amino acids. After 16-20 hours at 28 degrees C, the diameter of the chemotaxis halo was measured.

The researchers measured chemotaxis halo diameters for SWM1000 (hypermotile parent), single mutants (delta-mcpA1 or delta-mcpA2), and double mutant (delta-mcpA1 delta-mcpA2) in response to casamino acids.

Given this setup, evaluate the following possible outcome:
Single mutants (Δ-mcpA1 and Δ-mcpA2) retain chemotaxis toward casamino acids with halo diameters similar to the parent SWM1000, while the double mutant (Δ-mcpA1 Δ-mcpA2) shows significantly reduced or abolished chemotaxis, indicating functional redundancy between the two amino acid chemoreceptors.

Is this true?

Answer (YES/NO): NO